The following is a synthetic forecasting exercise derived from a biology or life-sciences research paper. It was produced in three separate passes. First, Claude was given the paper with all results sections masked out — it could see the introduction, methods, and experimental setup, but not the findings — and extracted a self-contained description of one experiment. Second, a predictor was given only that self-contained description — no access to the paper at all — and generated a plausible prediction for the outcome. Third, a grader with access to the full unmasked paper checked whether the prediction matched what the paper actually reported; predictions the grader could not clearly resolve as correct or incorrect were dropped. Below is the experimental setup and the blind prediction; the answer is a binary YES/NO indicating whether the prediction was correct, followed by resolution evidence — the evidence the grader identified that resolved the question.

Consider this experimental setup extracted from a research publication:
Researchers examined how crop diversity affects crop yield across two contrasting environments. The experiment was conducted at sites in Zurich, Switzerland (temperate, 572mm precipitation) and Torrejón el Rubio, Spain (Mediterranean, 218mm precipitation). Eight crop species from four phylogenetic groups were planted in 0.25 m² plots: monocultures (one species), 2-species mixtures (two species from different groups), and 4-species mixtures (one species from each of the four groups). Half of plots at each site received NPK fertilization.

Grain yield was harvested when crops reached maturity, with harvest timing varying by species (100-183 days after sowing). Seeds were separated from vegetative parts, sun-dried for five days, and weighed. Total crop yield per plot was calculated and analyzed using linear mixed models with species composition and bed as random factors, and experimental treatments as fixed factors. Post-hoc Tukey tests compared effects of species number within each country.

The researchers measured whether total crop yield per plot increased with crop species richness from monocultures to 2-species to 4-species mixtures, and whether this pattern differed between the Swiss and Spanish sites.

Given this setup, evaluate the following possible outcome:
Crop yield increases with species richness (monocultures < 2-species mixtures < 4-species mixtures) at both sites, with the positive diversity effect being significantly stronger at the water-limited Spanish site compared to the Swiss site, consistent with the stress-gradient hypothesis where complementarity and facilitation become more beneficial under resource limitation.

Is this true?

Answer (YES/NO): NO